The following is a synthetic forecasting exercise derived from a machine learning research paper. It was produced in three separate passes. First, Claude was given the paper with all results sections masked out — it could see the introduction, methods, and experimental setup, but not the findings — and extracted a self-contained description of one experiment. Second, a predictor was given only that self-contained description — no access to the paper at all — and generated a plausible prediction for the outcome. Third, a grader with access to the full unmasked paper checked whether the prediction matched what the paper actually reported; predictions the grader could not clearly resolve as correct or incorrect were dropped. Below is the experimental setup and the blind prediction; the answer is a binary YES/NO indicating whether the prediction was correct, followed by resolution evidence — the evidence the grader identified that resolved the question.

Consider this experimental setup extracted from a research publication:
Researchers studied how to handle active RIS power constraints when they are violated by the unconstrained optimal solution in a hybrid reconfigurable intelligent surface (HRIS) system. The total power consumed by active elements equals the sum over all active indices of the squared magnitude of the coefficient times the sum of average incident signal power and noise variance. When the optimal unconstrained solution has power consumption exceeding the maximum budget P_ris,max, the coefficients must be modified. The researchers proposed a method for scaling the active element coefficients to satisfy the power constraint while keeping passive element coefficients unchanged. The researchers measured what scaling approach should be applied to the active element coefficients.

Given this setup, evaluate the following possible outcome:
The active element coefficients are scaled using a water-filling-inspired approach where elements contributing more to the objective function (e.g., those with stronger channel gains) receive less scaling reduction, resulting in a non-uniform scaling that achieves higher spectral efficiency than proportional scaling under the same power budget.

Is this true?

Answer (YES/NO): NO